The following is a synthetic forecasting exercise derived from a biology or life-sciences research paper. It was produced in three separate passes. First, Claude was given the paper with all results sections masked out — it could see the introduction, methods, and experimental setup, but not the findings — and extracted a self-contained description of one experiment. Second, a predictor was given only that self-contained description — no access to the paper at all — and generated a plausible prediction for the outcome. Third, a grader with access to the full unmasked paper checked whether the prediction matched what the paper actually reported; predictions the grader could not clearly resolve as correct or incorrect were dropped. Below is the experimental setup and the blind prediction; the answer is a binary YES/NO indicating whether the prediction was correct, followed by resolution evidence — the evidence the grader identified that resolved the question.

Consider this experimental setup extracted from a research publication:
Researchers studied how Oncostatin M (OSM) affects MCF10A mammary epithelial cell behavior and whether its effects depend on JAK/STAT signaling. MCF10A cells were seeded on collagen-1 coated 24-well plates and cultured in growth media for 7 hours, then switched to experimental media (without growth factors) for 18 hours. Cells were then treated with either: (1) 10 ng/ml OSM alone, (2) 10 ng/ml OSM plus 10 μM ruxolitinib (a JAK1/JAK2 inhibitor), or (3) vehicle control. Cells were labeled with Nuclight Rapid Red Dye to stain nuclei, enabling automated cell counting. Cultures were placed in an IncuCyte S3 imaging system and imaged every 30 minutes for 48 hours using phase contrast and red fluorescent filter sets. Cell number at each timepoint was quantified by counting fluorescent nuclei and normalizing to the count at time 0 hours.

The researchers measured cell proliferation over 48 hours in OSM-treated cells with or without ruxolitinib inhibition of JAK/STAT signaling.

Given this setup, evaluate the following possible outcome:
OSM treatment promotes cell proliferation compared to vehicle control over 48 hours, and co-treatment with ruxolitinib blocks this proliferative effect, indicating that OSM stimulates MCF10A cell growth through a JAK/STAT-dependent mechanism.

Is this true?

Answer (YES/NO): YES